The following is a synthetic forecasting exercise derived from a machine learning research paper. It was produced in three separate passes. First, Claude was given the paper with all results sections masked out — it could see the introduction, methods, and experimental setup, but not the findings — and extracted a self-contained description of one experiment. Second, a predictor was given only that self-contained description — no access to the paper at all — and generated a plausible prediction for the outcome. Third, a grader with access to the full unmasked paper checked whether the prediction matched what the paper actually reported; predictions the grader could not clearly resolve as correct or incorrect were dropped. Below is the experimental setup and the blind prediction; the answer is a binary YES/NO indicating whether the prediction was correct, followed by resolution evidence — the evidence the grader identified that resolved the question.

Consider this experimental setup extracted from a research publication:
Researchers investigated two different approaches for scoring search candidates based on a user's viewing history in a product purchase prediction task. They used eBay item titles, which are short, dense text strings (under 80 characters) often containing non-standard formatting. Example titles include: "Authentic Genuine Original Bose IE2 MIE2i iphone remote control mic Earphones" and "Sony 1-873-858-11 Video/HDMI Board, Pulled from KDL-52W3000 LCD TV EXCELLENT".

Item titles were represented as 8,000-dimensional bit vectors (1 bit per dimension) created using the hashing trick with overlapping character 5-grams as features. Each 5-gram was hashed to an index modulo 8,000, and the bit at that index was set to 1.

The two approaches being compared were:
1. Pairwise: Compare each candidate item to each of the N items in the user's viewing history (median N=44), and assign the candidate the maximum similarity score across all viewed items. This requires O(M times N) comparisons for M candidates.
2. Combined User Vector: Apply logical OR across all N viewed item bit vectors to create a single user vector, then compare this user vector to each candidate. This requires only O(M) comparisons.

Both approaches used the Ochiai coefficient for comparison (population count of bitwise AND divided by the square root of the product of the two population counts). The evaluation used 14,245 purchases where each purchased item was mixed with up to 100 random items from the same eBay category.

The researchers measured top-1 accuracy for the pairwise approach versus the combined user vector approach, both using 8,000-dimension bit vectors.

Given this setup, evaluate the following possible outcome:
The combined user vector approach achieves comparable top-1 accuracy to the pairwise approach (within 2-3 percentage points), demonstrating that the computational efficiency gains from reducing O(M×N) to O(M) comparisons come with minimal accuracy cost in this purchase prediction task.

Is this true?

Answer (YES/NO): YES